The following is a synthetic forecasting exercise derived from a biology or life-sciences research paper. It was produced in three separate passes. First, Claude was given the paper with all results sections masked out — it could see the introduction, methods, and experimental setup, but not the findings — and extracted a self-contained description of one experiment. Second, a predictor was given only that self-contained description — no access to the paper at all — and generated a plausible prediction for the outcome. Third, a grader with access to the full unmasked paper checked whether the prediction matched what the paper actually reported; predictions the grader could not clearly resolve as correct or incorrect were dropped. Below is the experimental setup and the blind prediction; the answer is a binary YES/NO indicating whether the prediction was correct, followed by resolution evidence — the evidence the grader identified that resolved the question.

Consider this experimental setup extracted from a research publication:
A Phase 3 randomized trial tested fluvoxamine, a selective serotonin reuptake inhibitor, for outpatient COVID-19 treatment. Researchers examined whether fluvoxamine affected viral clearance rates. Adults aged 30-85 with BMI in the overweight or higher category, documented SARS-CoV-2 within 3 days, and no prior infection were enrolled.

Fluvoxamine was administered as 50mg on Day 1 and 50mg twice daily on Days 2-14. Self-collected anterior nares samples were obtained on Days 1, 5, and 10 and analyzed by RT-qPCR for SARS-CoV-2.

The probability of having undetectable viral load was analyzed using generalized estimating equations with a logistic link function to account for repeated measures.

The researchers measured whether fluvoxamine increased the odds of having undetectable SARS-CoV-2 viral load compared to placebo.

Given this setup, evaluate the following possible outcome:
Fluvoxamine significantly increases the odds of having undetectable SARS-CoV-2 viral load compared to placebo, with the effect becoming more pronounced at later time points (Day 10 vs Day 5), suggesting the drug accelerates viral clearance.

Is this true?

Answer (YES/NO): NO